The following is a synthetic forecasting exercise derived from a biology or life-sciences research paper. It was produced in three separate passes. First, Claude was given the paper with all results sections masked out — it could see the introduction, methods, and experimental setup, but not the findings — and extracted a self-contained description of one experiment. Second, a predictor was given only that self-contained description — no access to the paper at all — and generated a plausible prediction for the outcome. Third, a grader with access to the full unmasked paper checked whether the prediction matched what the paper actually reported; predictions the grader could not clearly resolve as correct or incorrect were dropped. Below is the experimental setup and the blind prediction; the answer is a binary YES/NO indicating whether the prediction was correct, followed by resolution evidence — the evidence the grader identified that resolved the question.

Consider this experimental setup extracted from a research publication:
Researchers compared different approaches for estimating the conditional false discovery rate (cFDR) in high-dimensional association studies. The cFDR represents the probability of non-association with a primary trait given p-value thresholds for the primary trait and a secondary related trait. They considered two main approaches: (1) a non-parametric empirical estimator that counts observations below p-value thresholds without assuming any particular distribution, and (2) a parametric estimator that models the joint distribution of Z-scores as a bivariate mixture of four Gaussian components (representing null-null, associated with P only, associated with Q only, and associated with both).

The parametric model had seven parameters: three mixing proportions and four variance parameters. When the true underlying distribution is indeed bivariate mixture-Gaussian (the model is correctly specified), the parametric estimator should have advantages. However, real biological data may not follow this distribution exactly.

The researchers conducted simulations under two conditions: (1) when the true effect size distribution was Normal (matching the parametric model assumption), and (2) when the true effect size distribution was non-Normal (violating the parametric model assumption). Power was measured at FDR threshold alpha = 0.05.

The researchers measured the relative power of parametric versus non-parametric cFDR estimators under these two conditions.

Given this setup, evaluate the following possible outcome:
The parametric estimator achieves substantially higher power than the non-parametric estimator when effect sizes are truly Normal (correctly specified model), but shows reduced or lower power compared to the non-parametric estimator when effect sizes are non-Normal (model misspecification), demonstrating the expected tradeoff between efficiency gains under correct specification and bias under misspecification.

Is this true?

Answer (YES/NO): NO